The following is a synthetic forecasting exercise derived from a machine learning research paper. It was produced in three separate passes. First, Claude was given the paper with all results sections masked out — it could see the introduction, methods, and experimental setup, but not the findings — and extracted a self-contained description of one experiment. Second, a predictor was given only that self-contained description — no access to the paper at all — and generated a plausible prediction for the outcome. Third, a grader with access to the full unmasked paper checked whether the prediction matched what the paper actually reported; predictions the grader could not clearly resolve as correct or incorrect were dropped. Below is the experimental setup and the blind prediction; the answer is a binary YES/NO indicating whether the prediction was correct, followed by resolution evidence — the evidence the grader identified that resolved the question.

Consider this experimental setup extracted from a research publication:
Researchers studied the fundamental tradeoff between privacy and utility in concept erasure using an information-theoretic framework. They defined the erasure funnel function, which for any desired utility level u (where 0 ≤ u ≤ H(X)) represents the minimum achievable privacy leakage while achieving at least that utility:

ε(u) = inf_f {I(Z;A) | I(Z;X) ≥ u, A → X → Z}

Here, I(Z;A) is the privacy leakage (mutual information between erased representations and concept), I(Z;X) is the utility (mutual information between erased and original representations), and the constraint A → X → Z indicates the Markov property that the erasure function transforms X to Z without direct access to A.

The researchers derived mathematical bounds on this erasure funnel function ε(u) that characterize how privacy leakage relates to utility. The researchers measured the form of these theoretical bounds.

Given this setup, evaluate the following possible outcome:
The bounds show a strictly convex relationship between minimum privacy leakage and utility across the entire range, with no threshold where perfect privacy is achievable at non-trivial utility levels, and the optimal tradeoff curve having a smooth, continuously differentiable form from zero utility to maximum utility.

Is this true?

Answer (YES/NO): NO